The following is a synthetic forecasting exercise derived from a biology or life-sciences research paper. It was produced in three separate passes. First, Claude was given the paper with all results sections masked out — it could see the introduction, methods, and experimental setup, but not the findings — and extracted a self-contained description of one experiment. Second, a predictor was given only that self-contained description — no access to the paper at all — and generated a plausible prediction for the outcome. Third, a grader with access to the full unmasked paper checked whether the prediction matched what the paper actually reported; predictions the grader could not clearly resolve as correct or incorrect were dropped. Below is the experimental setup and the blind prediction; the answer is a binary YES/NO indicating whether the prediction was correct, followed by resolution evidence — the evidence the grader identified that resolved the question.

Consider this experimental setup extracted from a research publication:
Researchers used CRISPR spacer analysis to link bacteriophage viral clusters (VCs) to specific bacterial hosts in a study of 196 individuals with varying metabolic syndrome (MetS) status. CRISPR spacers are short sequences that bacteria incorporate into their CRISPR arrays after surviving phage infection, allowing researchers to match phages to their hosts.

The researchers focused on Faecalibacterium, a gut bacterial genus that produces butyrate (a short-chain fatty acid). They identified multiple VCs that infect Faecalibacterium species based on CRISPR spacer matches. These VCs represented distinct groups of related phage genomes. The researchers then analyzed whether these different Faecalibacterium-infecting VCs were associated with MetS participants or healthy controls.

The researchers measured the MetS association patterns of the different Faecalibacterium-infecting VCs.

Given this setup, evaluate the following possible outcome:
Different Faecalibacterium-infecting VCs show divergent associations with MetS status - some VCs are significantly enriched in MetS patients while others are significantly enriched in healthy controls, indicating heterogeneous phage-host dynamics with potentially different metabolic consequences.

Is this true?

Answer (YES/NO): YES